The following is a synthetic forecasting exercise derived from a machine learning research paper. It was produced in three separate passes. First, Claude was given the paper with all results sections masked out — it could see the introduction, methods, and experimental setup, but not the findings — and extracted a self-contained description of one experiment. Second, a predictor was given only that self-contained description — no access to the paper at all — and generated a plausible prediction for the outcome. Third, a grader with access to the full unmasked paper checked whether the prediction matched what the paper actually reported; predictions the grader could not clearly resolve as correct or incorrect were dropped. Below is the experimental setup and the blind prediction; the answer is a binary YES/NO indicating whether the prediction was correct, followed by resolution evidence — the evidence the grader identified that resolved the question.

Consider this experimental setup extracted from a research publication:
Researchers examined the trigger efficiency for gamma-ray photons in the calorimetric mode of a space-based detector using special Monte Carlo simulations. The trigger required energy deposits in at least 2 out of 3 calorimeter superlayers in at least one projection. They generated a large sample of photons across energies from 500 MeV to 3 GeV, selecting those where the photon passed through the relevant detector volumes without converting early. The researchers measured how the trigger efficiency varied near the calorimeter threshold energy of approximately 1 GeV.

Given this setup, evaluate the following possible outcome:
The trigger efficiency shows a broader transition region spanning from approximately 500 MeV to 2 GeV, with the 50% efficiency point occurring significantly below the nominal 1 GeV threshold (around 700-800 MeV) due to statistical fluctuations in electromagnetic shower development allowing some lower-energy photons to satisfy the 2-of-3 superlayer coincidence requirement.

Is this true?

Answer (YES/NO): NO